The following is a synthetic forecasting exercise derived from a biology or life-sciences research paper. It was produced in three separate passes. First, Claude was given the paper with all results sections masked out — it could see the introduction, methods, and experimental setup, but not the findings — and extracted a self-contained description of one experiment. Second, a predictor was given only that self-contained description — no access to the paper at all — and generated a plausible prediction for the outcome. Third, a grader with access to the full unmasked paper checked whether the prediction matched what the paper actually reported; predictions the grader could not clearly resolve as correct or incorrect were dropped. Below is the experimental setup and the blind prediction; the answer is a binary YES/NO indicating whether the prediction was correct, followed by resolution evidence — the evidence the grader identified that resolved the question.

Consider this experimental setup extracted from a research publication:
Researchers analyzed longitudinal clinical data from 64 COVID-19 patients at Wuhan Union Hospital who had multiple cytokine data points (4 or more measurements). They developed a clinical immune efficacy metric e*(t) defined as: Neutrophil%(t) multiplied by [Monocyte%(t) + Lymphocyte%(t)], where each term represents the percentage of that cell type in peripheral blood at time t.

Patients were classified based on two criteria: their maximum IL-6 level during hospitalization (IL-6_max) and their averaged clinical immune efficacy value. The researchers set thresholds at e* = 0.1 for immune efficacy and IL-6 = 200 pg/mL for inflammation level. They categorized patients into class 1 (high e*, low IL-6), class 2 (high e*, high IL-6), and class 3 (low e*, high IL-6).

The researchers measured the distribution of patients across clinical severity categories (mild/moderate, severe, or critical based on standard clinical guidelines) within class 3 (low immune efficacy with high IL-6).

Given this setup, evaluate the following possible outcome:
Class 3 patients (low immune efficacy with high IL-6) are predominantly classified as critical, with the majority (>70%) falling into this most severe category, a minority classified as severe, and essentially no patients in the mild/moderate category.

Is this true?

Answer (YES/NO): YES